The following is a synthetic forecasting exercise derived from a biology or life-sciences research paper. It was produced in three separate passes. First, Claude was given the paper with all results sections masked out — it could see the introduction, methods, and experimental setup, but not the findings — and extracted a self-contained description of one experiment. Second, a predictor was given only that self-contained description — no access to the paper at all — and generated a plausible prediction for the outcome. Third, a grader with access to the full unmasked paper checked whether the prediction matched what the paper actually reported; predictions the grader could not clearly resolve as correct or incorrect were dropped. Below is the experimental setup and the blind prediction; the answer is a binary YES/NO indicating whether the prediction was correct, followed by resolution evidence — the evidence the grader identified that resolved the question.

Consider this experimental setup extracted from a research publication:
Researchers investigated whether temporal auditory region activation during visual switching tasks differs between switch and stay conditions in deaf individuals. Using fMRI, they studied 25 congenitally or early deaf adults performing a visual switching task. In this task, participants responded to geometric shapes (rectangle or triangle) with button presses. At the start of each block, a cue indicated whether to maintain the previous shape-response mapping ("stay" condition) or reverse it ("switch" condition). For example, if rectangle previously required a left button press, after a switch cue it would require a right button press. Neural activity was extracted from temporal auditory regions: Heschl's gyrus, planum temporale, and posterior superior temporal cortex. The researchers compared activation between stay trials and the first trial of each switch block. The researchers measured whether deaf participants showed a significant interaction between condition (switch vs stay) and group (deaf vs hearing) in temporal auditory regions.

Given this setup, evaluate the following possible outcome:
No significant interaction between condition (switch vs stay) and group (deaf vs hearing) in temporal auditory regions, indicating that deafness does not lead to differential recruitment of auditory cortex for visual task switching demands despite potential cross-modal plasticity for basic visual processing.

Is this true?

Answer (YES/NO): NO